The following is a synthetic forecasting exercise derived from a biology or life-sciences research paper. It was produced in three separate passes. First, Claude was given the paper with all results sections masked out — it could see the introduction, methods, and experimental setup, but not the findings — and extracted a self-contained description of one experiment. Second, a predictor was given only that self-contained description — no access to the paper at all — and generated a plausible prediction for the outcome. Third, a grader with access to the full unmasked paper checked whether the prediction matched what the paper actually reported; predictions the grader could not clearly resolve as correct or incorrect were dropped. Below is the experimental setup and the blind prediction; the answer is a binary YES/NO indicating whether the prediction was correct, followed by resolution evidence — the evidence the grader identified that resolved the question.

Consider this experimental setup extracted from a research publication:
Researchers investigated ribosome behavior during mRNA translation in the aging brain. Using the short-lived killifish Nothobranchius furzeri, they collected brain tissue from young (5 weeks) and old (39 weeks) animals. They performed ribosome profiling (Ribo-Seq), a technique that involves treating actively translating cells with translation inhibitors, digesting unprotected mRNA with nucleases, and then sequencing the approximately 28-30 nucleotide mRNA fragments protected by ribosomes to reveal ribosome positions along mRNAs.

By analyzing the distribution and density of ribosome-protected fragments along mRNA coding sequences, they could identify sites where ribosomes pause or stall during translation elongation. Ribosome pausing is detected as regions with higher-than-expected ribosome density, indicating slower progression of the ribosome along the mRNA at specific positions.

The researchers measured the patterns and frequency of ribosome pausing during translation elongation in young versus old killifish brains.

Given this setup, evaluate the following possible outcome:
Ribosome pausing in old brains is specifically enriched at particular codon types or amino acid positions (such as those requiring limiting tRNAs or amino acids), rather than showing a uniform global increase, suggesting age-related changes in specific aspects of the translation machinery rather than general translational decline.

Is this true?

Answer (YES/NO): YES